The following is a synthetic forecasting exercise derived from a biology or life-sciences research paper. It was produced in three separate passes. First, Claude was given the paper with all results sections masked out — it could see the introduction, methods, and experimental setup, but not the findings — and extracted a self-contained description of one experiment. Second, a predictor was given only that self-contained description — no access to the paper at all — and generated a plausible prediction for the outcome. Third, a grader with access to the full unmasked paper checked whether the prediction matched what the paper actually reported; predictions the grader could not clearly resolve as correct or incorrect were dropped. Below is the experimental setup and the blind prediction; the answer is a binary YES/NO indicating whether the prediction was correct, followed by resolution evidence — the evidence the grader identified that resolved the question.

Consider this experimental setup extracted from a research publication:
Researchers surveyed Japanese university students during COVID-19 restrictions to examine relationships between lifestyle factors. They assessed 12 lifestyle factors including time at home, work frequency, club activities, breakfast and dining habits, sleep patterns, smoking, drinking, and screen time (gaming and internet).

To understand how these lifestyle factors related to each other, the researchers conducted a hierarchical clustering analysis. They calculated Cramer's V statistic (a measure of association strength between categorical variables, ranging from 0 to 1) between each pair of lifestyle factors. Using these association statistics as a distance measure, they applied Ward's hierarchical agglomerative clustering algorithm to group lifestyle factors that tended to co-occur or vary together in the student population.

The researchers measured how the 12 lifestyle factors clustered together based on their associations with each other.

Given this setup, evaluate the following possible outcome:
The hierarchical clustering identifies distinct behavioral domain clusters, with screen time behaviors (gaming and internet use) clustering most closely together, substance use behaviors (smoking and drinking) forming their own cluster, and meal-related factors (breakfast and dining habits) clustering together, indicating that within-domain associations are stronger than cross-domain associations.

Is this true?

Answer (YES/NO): NO